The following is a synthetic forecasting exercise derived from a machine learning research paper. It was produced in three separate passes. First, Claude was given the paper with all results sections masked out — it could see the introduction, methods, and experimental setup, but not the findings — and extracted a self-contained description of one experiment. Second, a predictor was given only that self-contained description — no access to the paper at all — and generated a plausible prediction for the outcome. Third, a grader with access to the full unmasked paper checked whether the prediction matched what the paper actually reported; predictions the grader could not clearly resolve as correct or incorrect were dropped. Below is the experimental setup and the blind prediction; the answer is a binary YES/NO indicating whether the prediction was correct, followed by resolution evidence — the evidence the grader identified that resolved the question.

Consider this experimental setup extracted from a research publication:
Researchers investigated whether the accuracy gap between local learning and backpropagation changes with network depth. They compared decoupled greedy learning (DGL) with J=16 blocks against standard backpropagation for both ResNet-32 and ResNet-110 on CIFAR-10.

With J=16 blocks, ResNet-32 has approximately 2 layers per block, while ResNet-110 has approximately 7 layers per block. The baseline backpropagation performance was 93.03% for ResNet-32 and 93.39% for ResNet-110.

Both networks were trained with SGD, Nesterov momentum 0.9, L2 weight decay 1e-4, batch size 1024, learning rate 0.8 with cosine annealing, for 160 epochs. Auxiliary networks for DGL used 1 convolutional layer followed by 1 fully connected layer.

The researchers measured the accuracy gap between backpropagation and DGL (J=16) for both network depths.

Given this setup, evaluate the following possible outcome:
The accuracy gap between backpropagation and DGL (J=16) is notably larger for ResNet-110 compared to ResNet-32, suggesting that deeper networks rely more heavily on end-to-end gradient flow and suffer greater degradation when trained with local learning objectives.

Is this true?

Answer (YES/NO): NO